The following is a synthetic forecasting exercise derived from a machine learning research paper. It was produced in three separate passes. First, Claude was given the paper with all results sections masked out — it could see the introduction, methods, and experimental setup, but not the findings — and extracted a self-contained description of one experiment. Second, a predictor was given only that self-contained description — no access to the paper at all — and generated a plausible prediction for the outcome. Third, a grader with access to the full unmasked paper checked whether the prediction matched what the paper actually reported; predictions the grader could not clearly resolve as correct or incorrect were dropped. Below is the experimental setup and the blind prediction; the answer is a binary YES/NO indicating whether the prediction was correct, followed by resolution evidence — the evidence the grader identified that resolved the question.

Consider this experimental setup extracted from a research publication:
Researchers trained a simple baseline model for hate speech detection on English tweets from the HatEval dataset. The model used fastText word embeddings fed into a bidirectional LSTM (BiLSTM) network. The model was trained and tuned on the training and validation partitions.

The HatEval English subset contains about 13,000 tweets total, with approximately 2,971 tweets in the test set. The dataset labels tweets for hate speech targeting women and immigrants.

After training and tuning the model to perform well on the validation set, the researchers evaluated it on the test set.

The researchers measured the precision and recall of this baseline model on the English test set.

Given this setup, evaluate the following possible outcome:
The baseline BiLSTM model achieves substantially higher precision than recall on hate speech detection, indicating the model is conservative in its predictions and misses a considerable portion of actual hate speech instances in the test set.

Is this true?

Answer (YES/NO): NO